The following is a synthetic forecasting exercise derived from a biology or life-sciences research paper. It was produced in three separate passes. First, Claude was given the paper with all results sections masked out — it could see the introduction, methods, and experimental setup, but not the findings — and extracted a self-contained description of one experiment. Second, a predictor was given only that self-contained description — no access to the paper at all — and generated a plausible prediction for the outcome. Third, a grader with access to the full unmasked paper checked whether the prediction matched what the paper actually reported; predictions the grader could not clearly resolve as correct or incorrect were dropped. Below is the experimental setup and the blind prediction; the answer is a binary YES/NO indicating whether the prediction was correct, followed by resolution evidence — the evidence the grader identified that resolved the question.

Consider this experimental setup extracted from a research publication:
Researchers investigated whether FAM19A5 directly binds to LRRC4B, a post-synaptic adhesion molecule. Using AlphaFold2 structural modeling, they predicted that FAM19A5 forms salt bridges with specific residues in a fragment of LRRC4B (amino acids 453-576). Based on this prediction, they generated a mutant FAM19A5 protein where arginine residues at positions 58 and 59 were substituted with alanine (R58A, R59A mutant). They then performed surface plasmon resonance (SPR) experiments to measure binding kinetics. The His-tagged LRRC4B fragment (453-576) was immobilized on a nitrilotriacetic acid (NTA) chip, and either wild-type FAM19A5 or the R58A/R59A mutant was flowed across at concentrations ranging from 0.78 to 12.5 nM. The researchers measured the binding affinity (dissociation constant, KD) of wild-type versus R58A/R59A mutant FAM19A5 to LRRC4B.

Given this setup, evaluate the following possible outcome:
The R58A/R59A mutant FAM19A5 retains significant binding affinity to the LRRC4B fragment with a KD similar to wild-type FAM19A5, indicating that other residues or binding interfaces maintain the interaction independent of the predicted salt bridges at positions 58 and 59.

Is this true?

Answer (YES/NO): YES